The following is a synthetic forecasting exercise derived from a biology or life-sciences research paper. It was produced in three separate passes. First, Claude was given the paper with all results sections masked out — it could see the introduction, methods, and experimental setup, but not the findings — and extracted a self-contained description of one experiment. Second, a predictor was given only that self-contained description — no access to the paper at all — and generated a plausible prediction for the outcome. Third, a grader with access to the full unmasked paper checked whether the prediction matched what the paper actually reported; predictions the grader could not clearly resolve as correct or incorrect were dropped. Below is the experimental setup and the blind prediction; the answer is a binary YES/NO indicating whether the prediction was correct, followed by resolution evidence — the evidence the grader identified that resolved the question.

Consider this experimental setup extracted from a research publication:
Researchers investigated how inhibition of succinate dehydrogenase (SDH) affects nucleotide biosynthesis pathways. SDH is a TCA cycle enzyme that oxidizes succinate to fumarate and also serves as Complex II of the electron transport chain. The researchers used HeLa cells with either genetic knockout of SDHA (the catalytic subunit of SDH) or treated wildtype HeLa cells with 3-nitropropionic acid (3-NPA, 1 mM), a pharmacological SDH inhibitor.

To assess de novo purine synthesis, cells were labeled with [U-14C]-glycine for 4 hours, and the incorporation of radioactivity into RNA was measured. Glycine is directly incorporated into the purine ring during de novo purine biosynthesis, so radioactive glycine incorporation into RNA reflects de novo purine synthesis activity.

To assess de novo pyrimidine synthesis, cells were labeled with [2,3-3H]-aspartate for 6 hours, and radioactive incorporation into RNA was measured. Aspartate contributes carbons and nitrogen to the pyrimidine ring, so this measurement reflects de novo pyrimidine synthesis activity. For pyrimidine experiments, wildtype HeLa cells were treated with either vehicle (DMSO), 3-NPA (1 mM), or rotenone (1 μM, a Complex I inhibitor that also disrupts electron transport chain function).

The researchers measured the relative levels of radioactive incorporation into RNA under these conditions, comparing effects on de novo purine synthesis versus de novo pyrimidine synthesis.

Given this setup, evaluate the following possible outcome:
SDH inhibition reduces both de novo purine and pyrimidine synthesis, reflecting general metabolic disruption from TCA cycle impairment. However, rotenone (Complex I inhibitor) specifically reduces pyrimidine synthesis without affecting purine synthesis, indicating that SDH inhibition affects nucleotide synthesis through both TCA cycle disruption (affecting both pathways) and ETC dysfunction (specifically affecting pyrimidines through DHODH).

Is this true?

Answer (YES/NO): NO